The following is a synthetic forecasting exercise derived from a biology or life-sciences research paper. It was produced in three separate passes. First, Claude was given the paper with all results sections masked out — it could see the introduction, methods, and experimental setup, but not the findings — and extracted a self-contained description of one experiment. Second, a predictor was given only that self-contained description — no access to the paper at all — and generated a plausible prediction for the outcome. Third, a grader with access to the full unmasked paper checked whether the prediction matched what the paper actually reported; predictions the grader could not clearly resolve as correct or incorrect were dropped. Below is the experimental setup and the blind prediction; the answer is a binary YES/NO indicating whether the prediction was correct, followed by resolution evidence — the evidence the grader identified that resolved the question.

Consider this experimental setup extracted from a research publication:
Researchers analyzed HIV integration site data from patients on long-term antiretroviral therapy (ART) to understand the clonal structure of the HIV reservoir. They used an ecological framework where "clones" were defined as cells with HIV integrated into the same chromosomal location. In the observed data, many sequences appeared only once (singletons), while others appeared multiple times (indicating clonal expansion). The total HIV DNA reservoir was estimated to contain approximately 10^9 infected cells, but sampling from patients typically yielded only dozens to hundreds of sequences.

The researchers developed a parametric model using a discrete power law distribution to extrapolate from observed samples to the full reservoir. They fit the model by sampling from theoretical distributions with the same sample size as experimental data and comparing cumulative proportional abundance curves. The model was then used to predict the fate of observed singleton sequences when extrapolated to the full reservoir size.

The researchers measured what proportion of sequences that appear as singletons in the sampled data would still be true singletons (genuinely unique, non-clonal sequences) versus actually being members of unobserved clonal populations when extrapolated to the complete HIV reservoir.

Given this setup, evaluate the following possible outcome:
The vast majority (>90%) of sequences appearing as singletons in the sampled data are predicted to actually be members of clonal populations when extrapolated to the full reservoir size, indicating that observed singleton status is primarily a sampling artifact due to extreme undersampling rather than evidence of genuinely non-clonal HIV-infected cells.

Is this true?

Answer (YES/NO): YES